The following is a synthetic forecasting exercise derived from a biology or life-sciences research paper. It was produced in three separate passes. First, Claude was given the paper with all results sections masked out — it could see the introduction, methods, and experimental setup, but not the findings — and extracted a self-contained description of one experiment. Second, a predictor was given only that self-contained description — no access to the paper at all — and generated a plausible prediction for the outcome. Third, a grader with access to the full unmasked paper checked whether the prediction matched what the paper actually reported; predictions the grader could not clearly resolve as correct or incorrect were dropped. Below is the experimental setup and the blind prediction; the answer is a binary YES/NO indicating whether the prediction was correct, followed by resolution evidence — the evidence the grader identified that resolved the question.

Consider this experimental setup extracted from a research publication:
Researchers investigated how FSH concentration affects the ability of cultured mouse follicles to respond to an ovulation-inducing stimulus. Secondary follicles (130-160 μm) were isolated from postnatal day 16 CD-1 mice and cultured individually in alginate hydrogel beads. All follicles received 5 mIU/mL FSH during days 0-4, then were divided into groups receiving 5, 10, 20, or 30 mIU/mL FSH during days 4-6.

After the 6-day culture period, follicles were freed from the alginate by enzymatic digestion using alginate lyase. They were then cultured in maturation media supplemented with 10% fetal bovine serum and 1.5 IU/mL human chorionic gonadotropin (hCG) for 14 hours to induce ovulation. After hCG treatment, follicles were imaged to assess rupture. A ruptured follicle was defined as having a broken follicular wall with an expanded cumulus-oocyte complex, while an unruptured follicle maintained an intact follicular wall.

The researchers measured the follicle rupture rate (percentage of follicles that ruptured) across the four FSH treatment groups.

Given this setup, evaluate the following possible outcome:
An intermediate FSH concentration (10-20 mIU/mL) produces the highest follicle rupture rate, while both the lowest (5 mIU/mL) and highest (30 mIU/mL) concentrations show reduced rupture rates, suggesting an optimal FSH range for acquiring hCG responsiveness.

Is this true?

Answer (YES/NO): NO